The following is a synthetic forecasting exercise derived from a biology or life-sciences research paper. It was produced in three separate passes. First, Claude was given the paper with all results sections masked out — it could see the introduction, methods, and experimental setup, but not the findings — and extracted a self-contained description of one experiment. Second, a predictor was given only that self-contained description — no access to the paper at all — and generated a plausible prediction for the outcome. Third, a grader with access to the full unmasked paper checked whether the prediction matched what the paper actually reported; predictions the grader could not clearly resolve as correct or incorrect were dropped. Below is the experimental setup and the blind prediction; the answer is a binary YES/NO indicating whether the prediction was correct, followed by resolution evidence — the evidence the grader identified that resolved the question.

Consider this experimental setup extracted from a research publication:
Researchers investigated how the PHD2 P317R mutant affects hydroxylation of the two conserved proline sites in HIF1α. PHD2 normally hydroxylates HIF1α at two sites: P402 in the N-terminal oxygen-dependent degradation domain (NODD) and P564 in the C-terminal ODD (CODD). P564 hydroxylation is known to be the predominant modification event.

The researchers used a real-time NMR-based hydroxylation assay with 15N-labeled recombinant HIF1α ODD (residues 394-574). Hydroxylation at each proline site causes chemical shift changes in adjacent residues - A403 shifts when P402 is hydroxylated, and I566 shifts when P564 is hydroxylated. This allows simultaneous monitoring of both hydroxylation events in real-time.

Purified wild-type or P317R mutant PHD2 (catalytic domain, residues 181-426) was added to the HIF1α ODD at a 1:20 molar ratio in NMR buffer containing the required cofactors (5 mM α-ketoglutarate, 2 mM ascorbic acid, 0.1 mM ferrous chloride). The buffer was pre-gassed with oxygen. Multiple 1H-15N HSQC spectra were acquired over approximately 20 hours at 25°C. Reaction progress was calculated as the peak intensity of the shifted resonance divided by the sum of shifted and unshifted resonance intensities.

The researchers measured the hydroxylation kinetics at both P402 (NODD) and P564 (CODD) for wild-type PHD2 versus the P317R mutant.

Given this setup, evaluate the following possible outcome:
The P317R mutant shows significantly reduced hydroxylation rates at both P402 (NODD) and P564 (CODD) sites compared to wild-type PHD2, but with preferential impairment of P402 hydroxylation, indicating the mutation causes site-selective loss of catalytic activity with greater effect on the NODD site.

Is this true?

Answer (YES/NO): NO